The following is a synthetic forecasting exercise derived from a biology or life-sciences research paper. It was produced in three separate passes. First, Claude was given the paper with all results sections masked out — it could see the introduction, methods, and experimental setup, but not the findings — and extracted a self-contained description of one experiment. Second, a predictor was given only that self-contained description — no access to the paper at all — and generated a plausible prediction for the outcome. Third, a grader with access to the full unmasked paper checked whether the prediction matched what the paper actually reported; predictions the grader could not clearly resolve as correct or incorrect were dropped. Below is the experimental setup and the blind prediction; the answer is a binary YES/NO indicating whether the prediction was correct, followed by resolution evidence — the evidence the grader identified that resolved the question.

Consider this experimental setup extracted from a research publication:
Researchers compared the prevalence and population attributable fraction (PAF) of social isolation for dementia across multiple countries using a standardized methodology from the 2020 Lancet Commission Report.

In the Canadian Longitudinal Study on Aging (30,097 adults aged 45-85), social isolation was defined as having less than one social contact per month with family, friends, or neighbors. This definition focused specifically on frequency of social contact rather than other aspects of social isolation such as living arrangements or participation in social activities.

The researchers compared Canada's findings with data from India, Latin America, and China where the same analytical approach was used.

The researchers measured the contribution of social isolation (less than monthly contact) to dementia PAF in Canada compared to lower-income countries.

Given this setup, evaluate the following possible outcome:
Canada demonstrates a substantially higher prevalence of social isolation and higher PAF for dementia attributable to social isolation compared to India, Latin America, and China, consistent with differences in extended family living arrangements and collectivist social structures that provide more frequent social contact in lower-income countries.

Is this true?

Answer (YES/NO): NO